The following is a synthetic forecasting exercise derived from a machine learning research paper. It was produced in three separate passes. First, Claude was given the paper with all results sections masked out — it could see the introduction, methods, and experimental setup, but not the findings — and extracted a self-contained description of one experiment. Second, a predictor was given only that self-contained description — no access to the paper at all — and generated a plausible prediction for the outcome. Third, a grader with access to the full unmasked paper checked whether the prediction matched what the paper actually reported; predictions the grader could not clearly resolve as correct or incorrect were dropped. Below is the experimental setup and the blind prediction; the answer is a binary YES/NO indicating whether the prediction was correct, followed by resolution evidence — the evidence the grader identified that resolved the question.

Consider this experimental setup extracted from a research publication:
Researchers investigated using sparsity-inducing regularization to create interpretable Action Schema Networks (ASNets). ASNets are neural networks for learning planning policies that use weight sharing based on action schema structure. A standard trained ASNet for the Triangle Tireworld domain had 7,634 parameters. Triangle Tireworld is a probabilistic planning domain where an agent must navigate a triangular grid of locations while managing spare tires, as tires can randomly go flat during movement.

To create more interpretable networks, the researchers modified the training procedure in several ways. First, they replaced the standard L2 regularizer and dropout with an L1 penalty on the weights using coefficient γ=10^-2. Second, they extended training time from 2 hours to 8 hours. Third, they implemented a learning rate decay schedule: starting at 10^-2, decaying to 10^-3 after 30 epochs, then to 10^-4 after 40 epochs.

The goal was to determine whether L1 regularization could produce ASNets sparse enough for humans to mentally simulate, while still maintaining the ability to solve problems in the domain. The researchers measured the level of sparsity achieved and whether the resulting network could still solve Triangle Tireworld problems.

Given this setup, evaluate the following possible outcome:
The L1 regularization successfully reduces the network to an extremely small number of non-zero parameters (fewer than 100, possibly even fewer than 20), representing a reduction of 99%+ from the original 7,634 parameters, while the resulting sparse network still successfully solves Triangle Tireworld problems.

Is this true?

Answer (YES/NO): YES